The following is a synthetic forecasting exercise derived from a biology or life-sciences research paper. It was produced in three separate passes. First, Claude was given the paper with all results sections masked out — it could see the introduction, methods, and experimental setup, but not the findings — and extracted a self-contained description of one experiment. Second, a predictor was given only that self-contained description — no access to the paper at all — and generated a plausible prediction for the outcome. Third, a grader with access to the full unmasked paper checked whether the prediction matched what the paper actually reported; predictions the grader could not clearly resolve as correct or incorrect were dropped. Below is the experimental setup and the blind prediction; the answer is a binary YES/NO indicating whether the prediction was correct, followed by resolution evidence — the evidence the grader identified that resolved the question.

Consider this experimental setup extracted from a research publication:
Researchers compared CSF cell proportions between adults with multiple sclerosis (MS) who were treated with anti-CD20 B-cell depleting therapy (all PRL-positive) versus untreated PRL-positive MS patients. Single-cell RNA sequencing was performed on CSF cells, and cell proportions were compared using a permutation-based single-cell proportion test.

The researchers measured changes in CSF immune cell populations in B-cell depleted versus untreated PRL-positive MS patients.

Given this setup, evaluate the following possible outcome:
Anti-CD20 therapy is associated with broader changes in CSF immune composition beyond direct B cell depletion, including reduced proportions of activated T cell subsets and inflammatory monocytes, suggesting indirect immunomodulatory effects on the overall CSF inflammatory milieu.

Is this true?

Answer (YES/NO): NO